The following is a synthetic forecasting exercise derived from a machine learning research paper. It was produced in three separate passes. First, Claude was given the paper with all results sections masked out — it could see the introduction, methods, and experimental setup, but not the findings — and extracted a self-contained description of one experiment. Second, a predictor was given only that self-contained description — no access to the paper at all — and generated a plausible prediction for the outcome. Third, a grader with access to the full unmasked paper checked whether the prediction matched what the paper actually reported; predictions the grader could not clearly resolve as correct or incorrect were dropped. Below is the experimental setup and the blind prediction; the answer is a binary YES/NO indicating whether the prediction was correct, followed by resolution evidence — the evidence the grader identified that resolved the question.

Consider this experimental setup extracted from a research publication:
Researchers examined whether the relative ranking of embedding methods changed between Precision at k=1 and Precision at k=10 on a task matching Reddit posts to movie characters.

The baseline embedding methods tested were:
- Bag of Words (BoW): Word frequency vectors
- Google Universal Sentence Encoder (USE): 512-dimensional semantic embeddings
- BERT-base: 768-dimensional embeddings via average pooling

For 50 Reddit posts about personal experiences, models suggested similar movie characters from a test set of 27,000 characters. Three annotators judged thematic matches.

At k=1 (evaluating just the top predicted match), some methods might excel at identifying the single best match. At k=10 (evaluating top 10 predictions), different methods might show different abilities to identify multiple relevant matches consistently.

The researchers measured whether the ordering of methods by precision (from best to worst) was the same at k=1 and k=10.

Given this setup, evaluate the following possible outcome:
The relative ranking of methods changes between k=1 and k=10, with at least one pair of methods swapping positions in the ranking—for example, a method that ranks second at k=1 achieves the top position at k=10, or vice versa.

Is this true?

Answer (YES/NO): NO